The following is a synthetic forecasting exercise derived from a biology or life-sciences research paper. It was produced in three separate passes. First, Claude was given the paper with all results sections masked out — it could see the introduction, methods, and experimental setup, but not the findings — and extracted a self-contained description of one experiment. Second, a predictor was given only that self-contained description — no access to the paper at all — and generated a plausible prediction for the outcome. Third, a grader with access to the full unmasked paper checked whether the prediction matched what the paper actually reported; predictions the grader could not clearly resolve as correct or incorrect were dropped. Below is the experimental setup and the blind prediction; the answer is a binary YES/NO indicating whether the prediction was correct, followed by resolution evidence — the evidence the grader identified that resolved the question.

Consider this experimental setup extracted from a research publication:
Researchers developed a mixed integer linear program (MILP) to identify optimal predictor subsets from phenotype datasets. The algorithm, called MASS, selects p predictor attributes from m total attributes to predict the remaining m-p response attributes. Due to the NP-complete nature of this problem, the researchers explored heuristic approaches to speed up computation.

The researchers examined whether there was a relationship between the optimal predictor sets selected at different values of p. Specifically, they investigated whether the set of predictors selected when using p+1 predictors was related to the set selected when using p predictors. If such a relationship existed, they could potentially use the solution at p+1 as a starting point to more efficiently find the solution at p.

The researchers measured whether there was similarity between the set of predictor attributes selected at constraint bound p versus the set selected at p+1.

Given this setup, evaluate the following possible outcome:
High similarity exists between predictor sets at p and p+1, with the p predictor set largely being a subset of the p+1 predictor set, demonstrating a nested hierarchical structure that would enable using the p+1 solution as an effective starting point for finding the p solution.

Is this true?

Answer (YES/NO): YES